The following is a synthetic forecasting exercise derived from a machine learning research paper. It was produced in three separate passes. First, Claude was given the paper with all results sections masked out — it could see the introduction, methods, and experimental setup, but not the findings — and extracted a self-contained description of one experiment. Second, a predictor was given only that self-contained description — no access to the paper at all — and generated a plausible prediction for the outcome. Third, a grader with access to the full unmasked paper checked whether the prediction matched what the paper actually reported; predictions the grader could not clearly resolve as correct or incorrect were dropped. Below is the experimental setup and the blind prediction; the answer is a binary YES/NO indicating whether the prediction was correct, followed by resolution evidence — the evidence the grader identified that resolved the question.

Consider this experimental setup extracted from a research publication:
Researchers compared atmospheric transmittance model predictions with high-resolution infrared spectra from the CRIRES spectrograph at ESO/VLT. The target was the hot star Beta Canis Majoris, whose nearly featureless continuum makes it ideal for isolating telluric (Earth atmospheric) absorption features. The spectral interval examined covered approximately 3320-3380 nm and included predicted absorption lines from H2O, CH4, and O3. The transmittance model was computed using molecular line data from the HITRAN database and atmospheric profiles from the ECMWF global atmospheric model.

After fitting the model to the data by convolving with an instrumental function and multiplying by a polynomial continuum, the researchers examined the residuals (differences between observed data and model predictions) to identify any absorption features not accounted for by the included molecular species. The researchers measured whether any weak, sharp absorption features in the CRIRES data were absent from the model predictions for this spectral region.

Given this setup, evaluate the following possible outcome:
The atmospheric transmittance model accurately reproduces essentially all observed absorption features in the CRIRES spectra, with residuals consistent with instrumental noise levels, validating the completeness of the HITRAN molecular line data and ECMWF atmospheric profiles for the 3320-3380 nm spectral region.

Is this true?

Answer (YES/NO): NO